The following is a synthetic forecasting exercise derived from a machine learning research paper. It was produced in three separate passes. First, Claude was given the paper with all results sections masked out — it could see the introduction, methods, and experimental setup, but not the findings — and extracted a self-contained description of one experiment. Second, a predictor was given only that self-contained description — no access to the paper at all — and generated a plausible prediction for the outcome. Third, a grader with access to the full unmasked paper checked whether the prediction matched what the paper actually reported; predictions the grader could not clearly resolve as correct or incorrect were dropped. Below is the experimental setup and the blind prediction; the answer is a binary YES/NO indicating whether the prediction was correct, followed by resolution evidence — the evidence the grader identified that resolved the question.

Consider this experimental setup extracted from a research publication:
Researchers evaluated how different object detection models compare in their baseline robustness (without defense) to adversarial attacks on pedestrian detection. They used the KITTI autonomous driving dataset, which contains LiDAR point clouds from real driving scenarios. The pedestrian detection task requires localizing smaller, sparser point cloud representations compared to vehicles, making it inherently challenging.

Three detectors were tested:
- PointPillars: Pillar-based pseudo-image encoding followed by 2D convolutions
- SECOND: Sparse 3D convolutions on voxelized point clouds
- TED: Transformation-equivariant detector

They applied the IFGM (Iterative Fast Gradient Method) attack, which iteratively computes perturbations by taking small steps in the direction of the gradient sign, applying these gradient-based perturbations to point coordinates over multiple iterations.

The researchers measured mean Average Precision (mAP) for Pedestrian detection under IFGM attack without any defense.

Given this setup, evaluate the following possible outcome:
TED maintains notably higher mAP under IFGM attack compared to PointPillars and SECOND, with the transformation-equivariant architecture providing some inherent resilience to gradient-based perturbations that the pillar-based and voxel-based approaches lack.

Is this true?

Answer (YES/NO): YES